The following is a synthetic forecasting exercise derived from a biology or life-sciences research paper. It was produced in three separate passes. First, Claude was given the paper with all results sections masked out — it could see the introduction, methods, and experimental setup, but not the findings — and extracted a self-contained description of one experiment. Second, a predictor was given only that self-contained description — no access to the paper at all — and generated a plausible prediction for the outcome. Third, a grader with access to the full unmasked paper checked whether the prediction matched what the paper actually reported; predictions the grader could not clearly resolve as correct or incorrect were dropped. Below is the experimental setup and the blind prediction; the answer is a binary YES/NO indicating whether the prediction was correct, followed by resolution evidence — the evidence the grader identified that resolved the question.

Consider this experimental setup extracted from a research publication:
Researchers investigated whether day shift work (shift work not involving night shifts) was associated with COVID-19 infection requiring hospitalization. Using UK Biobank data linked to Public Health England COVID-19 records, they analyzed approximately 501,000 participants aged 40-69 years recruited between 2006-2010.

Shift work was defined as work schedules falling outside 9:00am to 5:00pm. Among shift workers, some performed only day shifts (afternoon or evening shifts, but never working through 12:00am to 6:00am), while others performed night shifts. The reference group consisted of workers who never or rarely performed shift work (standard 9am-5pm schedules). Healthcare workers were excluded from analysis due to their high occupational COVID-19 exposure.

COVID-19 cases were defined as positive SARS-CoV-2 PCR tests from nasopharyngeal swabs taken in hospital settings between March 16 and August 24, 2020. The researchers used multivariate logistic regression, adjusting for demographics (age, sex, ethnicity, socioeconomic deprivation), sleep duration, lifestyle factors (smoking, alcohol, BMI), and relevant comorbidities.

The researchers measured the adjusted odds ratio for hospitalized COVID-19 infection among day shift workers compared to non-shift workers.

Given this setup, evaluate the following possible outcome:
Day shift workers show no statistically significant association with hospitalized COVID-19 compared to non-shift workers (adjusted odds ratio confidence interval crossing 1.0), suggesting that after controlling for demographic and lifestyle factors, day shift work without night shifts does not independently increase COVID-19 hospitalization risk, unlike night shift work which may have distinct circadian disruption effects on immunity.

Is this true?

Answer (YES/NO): NO